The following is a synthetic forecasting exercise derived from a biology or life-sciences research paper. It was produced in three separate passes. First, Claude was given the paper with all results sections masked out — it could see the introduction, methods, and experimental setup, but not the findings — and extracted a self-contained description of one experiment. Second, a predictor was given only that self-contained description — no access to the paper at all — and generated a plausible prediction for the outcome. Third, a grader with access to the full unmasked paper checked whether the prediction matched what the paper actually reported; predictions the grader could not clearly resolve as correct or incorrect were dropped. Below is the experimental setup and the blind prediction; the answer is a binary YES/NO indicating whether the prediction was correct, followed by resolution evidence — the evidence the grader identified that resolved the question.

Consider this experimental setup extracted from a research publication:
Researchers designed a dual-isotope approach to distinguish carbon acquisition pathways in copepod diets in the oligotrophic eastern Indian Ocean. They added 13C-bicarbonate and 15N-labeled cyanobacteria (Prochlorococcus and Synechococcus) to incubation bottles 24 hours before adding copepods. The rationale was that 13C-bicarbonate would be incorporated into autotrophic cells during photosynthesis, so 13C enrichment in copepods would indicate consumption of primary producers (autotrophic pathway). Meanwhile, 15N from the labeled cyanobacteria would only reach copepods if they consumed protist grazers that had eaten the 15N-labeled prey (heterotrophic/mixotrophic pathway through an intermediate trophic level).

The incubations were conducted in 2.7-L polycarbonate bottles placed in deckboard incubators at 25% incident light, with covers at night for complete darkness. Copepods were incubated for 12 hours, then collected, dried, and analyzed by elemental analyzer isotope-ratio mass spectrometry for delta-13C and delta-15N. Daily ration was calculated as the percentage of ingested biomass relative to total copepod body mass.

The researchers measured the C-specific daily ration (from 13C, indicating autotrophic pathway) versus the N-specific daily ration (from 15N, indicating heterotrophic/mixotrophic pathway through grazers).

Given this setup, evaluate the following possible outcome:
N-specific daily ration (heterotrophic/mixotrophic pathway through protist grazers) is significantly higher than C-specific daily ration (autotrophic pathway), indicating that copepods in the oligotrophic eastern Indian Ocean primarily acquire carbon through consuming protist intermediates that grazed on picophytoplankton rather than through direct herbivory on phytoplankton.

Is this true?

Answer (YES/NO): NO